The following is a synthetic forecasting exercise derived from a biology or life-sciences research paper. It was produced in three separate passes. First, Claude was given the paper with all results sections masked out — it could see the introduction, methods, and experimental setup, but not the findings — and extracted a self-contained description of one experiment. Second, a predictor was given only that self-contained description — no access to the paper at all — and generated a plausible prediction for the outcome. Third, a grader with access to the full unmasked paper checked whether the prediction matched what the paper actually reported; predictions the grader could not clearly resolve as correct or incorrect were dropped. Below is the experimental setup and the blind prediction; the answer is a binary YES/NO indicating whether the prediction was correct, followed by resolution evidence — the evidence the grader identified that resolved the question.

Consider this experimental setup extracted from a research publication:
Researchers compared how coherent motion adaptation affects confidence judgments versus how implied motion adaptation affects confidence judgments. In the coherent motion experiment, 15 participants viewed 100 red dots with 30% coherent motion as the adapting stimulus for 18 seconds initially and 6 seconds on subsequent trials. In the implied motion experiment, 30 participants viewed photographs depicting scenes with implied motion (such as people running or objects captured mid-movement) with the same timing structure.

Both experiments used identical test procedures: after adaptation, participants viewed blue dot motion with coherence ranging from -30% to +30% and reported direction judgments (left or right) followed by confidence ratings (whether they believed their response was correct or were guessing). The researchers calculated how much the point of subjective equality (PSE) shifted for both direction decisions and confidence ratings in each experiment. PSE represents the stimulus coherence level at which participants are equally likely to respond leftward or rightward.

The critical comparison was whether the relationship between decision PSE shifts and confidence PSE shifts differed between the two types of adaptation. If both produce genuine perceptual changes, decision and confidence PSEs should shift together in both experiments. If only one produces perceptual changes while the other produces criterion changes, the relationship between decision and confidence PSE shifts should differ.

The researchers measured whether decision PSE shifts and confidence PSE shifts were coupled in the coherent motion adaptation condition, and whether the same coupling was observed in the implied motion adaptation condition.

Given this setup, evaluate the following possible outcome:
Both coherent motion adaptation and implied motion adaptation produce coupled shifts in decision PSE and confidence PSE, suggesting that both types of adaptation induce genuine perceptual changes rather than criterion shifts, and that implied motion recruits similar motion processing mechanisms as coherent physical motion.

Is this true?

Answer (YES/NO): NO